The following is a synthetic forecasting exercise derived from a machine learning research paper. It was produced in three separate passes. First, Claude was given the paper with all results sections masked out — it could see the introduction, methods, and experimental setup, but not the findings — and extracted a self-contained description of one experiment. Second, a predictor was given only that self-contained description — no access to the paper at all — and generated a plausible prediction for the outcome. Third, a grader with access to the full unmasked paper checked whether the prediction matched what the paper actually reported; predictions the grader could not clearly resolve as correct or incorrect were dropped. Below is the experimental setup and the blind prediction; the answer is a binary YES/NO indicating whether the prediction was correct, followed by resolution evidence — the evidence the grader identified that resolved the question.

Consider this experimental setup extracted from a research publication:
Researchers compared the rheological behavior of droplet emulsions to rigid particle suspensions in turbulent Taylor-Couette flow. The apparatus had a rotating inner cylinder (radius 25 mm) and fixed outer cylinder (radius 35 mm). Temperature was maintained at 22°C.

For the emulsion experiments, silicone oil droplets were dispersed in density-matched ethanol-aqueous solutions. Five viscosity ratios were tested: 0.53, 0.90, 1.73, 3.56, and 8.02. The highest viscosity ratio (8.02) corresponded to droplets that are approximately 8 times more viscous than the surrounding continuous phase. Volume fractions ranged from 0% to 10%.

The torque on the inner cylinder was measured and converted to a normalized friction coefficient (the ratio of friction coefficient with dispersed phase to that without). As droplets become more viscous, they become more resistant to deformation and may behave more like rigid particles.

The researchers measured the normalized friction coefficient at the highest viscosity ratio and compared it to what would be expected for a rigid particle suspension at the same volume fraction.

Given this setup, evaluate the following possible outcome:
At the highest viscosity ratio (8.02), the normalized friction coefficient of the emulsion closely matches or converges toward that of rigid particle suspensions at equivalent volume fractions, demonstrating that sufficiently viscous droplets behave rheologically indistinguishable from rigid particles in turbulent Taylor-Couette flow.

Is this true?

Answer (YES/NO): YES